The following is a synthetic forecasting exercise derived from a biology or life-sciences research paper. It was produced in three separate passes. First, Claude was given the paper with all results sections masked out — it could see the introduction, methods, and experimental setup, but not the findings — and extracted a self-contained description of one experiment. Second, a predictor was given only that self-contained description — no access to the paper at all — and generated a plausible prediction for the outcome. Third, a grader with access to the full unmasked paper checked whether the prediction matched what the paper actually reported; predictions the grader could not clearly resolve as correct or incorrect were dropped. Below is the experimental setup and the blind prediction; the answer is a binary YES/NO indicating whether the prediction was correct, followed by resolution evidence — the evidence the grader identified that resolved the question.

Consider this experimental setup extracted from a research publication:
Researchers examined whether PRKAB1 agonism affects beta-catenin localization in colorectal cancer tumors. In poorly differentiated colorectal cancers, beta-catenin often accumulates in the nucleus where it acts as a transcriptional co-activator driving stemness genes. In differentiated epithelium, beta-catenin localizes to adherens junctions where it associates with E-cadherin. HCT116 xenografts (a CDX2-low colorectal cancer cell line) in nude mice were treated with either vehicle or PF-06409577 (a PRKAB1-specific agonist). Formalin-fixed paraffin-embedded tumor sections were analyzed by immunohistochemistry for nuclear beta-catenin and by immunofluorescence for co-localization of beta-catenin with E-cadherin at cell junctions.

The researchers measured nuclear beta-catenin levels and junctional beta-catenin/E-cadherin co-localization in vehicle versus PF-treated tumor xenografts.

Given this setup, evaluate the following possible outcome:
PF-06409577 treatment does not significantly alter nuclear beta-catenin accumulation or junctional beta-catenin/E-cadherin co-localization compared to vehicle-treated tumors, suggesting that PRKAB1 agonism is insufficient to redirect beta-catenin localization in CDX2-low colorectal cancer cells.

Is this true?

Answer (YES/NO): NO